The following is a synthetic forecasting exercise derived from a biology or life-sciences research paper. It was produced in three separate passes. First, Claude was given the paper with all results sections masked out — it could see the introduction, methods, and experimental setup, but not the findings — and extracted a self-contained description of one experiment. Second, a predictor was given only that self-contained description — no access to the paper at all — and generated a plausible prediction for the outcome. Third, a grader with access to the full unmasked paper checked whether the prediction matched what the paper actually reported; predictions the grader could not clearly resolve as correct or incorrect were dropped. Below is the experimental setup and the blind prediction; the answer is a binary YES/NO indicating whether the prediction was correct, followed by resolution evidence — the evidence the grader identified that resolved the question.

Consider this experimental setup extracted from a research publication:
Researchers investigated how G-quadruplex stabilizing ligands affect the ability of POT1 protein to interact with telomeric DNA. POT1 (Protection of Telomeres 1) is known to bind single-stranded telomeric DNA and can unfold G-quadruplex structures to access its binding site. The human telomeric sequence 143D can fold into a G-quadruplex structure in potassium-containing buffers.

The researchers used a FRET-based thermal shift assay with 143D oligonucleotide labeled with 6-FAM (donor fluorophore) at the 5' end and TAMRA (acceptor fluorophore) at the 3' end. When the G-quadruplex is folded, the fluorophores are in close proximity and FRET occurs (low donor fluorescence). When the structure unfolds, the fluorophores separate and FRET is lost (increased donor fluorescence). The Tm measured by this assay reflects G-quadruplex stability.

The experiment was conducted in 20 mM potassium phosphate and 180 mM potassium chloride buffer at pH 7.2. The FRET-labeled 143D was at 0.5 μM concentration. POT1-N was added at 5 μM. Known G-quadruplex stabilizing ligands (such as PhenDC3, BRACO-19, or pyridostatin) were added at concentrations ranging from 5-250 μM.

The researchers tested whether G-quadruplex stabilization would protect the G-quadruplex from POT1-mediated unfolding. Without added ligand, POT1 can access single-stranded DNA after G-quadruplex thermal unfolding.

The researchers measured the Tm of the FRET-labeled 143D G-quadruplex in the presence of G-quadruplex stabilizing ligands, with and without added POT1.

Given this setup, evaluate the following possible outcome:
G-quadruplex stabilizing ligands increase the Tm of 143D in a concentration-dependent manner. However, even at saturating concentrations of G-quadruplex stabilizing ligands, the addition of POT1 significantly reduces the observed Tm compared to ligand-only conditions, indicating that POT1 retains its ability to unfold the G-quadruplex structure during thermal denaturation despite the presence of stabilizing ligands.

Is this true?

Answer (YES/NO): NO